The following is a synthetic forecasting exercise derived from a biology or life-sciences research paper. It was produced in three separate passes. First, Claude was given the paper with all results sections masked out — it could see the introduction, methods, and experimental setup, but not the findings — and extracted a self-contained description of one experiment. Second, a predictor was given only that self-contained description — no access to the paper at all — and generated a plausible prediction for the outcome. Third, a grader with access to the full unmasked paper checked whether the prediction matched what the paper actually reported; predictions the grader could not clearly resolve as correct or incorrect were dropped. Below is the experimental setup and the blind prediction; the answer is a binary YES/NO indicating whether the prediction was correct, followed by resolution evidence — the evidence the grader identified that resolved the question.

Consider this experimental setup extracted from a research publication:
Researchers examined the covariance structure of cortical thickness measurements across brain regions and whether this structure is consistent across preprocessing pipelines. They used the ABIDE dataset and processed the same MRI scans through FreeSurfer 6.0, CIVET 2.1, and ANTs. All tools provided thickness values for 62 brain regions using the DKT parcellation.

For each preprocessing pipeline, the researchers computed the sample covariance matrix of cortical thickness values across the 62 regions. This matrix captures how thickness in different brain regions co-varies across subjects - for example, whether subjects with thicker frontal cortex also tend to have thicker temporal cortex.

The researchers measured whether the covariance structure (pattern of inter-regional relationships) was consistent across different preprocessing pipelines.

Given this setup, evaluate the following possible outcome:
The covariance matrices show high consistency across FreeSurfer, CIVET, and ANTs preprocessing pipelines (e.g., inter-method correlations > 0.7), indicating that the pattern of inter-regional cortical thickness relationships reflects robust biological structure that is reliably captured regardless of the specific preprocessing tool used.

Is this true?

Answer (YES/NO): NO